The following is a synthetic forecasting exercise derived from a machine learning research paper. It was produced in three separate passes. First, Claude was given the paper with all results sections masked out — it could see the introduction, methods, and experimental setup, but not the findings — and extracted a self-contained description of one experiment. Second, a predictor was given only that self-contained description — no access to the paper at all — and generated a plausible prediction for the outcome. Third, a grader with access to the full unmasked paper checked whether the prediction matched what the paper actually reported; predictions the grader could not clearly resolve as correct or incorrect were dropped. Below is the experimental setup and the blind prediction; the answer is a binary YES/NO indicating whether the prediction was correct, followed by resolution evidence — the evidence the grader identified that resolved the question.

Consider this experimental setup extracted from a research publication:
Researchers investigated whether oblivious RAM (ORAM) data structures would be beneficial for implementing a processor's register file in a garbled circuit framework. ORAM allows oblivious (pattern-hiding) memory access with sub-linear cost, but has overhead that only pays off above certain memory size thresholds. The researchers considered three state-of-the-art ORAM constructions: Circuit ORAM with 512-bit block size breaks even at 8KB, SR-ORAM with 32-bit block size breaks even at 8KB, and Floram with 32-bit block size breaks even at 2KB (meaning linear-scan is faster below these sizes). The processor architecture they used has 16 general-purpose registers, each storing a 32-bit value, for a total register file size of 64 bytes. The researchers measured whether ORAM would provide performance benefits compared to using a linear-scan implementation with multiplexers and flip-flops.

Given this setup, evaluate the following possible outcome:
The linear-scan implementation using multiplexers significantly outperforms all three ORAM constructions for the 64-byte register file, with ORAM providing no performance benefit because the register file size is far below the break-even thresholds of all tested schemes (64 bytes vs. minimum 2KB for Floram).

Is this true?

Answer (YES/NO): YES